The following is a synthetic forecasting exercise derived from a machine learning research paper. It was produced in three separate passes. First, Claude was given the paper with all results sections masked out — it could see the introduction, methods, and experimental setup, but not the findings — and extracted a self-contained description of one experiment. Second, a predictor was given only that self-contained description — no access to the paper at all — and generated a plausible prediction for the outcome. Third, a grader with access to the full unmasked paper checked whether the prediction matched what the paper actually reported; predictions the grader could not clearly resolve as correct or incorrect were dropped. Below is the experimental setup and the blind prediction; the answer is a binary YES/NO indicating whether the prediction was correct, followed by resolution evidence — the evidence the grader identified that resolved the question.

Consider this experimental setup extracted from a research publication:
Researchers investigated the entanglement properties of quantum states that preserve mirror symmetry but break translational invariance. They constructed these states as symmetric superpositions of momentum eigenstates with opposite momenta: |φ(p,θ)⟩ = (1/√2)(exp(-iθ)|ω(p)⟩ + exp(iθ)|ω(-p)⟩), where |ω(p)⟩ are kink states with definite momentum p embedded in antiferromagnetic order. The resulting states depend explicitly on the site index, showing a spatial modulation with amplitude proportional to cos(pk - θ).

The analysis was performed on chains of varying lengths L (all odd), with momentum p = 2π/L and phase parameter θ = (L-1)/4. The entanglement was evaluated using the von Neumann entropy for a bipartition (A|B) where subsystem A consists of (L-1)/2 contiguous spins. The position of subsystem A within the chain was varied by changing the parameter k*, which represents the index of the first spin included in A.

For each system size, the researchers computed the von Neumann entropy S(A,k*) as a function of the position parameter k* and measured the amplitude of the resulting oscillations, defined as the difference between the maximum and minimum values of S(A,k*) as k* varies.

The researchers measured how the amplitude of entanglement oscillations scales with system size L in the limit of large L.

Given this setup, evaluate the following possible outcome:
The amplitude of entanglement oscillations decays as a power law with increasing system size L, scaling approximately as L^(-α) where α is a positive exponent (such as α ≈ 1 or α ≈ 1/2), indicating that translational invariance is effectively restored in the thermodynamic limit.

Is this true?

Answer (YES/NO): YES